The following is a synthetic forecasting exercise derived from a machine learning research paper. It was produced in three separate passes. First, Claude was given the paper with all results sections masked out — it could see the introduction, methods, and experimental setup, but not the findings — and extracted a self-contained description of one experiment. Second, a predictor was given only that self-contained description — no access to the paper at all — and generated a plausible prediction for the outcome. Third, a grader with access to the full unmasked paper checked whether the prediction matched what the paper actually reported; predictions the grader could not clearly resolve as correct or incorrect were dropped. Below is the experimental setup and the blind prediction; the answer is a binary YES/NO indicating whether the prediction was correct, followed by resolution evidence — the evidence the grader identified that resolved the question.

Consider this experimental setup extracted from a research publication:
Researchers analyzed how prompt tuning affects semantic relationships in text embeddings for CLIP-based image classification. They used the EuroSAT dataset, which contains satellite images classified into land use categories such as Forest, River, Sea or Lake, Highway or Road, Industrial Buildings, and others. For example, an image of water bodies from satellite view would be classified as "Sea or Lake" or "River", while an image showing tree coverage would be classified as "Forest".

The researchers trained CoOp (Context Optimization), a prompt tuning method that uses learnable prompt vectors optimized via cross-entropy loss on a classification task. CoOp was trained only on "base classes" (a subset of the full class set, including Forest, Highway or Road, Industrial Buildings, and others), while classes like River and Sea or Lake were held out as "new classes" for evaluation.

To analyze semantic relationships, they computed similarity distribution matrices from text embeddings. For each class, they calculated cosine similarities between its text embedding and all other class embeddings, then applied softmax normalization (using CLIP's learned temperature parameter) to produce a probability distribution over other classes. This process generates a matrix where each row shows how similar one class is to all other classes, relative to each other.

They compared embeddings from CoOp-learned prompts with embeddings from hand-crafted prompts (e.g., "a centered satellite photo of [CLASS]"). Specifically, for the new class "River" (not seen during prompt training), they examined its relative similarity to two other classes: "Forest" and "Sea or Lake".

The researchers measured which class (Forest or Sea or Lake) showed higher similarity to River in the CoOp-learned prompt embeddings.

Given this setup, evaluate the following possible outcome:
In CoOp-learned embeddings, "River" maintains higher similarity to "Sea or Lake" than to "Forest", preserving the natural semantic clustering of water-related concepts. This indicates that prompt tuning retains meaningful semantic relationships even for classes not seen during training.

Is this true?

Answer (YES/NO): NO